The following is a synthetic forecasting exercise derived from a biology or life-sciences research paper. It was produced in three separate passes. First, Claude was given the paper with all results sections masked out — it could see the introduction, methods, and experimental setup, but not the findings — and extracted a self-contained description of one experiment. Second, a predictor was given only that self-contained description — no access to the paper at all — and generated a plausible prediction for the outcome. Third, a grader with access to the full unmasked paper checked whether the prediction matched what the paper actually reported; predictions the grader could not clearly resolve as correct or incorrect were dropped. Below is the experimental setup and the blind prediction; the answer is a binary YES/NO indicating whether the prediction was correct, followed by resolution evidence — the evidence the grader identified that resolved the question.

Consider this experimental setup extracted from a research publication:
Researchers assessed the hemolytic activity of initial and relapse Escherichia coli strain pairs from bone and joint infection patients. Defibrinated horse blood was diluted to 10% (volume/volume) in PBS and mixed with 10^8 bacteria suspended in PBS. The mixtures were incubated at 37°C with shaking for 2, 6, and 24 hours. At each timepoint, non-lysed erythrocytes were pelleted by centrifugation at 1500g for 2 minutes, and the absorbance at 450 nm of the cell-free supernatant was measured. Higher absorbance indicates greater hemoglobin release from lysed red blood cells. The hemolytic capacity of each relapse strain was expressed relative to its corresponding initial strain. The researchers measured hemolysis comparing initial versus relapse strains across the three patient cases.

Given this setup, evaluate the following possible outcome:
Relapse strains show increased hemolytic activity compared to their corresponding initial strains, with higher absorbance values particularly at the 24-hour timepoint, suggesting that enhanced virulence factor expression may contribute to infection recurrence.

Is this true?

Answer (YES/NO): NO